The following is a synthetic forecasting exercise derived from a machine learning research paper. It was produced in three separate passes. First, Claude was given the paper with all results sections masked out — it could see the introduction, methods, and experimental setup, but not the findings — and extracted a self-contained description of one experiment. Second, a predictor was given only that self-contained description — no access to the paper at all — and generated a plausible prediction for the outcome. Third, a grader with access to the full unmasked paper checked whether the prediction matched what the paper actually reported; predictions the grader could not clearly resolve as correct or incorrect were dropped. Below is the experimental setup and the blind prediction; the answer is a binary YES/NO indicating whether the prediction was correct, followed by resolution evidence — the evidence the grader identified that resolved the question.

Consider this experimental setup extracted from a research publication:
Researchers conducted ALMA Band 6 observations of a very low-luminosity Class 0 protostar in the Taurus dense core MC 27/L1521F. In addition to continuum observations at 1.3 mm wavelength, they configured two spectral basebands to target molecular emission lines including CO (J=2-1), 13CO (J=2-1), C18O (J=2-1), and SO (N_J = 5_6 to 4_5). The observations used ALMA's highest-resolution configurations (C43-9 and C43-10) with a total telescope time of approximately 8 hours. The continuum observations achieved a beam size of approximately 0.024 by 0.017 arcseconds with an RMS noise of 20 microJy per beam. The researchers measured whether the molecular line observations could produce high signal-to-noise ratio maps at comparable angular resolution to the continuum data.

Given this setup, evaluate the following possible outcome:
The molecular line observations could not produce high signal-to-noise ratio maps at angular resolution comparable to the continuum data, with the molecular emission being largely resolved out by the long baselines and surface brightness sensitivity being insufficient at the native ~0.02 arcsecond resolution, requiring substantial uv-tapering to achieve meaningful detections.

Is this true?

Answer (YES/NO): NO